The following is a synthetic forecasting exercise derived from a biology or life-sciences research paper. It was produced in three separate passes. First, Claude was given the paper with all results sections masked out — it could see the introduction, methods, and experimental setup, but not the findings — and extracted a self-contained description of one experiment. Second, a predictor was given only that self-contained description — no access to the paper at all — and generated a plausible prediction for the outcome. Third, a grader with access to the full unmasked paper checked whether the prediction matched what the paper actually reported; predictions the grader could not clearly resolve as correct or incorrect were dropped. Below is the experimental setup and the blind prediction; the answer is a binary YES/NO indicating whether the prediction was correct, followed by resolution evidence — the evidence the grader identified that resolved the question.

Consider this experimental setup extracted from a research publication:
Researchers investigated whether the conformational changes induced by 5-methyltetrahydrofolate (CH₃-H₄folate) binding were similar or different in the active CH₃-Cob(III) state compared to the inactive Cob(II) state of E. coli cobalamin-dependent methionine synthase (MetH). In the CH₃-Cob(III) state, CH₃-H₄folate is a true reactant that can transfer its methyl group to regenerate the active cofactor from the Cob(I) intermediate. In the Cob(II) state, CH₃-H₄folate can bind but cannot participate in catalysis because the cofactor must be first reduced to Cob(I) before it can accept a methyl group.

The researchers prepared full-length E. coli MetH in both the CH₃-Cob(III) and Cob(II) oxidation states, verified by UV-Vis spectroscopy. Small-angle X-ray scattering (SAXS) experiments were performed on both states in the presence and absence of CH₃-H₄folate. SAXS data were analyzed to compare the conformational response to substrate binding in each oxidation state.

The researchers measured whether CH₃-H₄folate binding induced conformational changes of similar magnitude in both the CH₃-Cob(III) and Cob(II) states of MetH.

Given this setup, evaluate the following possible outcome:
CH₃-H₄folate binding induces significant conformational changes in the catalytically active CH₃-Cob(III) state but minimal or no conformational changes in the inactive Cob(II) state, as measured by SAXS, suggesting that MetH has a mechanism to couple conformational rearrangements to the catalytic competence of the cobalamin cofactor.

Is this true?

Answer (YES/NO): NO